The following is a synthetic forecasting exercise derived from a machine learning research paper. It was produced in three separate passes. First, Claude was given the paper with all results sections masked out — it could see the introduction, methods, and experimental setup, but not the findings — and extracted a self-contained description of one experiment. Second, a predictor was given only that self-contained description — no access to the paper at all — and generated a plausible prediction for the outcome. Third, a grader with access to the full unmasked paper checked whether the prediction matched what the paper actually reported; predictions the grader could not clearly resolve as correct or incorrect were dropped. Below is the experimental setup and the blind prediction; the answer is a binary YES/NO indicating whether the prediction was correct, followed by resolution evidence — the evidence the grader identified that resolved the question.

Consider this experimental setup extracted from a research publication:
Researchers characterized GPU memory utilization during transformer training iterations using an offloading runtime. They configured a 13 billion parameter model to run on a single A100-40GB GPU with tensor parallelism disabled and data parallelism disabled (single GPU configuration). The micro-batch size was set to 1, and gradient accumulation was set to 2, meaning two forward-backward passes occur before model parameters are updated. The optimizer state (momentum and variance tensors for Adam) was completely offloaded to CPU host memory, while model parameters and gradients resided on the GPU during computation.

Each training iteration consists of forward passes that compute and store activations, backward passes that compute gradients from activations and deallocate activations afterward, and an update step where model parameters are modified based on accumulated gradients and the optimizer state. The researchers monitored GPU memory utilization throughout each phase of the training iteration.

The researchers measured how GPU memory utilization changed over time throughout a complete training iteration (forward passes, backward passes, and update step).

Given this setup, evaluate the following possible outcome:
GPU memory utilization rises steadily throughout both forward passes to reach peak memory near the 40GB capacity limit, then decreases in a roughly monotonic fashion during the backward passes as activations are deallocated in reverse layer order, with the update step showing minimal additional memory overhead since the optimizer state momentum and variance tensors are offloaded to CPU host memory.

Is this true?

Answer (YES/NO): NO